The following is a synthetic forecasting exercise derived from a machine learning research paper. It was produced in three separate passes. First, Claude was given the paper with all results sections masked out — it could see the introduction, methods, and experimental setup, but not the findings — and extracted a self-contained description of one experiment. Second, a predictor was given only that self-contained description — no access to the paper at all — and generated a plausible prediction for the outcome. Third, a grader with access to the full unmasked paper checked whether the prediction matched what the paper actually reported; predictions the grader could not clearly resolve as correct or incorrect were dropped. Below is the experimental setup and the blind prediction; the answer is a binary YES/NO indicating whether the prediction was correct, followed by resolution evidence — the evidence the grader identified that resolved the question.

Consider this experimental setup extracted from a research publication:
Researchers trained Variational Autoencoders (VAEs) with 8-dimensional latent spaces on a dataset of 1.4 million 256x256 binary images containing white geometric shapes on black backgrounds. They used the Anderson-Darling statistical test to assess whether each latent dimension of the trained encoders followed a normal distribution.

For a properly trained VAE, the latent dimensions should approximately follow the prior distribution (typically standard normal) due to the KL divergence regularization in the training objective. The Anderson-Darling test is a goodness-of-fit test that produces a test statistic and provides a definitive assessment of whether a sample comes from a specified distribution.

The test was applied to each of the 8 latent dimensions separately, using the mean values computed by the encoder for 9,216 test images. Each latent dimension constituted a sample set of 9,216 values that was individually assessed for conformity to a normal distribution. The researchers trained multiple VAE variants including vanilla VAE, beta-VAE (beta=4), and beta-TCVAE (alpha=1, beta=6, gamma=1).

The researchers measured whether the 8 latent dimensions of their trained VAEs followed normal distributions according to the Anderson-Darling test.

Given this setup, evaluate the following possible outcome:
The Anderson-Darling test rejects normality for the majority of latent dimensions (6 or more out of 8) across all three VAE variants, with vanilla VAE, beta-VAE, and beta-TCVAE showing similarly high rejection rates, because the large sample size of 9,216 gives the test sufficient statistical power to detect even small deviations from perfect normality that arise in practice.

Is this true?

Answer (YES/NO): NO